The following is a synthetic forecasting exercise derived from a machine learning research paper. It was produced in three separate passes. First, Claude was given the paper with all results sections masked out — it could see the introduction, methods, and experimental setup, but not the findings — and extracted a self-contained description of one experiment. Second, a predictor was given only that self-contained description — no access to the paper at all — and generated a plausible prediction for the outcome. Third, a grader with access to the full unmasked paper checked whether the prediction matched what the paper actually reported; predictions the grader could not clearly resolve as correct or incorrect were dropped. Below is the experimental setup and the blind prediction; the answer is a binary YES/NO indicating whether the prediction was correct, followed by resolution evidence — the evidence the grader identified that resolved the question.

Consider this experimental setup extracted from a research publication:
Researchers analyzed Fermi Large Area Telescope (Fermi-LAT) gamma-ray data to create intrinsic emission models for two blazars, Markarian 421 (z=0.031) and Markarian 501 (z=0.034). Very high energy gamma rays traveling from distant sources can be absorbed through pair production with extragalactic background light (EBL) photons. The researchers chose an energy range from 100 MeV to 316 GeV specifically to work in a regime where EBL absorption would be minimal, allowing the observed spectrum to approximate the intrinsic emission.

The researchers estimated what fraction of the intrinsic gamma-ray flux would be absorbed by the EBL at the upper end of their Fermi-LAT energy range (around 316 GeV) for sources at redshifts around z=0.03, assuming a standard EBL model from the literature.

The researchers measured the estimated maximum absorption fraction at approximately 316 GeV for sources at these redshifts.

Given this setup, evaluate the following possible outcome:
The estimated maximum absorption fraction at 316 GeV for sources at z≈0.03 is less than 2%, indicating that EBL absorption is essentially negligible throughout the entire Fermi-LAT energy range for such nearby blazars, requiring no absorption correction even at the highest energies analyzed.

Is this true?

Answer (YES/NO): NO